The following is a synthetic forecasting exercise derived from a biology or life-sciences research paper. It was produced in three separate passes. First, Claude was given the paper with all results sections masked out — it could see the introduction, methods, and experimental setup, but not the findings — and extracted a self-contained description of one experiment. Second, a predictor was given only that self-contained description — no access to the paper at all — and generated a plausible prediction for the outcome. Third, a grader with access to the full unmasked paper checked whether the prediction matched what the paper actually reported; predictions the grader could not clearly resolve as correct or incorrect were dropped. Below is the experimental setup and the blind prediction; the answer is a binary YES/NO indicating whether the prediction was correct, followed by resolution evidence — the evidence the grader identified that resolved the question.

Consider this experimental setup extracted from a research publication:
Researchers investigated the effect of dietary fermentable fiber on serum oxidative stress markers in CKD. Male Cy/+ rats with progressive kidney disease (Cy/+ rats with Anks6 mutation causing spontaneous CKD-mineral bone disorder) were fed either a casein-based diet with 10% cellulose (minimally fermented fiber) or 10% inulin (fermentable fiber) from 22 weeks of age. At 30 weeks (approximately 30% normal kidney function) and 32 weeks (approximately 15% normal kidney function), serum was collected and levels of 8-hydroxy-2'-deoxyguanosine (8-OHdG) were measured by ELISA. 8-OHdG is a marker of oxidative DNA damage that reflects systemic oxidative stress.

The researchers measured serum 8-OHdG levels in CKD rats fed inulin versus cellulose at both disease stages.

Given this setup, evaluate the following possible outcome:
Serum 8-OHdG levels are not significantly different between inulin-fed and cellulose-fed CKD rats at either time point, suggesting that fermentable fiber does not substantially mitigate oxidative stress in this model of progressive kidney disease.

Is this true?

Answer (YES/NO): NO